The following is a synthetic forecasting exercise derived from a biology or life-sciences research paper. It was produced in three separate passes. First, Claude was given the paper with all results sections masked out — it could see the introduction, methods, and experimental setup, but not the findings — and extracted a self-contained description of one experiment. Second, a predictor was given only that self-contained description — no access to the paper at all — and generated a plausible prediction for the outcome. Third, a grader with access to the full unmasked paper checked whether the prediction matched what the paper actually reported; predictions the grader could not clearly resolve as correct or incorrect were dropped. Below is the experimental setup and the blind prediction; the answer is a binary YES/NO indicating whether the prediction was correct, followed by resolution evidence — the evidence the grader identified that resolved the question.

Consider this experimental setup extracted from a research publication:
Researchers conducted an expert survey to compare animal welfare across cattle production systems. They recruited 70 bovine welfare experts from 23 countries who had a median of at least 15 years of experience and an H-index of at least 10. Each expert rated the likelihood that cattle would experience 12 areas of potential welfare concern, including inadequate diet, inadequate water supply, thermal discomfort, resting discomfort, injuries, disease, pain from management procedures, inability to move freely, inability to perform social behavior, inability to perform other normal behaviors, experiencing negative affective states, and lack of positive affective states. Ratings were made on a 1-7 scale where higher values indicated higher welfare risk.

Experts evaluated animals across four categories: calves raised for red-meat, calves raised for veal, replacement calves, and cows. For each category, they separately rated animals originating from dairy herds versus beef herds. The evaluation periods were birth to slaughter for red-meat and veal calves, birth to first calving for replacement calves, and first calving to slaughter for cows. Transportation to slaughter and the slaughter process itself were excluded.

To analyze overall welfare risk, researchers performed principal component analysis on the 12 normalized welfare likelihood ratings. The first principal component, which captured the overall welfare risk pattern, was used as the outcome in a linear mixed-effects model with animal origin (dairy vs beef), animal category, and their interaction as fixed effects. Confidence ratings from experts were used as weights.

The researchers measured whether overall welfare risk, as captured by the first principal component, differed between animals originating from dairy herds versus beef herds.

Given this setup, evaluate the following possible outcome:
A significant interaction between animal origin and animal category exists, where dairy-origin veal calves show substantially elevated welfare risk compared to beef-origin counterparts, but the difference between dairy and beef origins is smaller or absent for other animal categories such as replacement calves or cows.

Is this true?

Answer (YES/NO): NO